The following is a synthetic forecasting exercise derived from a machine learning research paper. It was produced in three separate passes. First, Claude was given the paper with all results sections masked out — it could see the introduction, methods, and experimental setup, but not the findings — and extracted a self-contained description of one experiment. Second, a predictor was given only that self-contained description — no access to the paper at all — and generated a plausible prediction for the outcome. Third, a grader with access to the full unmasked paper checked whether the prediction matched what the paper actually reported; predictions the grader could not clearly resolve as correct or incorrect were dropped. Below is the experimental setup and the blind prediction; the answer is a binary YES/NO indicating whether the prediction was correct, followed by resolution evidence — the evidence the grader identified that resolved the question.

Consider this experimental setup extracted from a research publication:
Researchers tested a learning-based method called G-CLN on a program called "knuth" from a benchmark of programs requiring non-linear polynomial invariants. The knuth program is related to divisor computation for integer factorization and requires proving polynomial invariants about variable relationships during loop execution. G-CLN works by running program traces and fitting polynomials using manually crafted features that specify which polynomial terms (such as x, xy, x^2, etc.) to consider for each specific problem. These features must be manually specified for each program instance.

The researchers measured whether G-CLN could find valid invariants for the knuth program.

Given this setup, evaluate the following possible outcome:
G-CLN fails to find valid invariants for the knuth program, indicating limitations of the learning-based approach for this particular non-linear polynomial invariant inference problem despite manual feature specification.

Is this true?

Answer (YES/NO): YES